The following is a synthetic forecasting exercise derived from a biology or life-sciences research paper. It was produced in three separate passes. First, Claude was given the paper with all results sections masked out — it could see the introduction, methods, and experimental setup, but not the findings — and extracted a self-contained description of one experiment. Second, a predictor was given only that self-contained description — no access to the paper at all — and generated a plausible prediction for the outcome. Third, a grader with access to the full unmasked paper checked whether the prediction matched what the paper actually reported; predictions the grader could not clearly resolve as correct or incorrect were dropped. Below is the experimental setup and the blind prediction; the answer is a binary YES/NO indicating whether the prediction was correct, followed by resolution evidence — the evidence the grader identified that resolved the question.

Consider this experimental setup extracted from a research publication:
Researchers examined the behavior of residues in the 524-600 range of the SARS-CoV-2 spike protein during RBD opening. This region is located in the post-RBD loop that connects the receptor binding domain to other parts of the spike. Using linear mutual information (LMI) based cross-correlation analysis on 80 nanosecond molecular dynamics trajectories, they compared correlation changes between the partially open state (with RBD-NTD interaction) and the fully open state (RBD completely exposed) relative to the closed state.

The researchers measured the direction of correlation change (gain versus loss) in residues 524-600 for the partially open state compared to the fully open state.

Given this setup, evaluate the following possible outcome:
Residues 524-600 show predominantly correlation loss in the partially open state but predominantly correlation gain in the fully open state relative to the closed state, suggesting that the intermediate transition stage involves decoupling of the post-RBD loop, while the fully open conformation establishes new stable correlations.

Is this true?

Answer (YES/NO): NO